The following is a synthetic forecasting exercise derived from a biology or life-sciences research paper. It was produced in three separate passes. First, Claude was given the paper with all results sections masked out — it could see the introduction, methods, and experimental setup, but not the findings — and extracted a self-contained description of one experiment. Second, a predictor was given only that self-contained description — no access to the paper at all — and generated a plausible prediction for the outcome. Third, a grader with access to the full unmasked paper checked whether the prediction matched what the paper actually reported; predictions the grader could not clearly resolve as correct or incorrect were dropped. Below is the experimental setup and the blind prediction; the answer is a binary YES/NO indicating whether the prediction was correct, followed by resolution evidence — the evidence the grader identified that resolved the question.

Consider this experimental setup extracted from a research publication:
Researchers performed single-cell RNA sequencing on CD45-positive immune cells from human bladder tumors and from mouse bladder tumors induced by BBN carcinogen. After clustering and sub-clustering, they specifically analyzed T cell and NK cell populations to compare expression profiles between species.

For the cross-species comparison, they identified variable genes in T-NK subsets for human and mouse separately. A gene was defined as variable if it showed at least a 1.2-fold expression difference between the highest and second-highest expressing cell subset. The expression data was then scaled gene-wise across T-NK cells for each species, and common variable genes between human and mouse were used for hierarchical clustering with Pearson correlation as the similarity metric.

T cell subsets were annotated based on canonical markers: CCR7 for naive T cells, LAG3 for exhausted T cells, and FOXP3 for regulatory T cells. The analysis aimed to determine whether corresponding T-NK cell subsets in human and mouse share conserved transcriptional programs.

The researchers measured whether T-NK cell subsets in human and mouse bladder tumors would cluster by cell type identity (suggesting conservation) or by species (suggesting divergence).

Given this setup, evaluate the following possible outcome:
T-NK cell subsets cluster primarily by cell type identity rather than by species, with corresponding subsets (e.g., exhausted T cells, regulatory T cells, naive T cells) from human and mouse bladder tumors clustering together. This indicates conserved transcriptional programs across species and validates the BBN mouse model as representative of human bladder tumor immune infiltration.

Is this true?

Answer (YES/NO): YES